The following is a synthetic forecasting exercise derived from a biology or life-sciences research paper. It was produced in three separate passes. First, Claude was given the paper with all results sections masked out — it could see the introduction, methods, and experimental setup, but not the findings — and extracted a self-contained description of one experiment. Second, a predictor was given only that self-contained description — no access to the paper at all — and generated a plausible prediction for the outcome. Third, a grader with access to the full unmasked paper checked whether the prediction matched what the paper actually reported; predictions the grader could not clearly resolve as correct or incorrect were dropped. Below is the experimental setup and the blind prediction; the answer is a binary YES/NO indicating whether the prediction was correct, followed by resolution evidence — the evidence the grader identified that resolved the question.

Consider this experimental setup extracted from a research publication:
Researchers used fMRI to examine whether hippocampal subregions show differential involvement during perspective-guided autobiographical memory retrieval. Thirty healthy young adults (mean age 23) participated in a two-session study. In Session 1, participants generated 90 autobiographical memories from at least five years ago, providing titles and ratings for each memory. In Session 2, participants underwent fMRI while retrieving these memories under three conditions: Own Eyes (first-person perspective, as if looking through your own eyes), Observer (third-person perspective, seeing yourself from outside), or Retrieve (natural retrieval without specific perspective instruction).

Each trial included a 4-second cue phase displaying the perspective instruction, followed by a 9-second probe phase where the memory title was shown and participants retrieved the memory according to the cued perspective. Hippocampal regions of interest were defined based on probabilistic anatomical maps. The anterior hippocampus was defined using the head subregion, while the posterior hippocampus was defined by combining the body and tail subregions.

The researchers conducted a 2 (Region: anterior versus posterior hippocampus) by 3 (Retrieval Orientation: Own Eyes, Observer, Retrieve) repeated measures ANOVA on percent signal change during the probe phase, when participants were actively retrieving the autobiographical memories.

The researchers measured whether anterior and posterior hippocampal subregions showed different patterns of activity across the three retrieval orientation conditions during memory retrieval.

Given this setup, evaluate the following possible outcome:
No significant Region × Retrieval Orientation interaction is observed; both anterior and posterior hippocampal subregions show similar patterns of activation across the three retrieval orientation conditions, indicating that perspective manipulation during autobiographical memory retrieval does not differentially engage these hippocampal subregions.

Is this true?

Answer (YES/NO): YES